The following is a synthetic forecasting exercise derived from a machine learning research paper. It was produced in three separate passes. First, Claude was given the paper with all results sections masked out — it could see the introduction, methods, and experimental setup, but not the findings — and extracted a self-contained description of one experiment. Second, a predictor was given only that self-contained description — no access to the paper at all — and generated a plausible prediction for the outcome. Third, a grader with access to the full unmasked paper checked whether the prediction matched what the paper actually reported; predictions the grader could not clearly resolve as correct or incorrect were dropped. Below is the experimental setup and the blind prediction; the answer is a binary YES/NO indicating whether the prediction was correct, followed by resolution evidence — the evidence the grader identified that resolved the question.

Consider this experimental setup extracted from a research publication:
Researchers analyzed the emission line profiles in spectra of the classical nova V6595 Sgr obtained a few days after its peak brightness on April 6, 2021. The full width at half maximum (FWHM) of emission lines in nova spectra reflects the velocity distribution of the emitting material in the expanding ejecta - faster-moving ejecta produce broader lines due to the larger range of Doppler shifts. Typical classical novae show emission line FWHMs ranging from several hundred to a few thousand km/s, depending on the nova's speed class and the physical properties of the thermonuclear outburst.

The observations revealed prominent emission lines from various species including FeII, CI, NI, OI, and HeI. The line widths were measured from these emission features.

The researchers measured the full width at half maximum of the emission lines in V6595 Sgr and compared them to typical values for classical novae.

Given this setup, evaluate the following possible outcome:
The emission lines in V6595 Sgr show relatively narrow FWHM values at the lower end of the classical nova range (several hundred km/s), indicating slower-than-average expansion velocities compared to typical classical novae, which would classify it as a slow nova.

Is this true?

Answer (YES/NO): NO